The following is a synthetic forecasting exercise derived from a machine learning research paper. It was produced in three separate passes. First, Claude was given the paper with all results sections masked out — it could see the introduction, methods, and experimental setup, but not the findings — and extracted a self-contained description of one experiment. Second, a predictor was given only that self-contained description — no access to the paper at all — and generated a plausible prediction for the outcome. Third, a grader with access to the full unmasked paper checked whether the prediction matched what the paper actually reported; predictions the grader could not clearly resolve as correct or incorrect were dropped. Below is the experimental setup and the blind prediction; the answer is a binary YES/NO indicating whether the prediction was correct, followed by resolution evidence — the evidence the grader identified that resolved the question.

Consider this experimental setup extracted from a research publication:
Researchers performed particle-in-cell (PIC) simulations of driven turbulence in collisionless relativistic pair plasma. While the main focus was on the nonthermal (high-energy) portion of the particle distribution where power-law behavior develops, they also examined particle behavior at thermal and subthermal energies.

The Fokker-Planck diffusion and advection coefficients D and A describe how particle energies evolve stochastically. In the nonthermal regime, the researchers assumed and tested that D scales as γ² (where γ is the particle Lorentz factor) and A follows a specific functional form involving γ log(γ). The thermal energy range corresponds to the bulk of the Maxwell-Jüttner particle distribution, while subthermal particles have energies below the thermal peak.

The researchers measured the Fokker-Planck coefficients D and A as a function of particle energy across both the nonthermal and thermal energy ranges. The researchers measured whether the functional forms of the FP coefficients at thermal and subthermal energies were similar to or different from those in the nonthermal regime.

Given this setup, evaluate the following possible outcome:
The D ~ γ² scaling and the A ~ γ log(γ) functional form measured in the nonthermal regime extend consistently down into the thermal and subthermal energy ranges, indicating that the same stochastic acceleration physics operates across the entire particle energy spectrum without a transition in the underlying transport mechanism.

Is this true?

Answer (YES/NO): NO